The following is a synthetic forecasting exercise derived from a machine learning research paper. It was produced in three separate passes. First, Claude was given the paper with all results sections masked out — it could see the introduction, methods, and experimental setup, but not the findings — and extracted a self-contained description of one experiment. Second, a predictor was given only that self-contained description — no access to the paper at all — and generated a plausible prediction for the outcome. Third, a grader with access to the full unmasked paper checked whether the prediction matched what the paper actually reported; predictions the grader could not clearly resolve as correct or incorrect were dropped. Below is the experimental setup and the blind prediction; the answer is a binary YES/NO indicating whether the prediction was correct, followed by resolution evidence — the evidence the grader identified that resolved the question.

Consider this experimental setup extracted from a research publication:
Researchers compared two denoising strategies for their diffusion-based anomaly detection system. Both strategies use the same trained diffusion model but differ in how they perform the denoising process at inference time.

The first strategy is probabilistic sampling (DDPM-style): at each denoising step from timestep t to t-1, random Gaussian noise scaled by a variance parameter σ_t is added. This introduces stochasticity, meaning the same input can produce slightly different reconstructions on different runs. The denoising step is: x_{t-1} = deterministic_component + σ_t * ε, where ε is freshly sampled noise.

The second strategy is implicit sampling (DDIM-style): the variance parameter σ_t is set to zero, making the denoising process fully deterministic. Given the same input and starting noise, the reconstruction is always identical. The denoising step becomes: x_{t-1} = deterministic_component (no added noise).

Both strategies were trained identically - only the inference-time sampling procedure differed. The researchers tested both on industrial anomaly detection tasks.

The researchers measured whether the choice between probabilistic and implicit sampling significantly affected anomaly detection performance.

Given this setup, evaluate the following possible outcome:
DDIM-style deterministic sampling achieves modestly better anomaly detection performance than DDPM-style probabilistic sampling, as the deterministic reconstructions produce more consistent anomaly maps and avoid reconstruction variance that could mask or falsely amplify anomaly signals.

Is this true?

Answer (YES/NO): NO